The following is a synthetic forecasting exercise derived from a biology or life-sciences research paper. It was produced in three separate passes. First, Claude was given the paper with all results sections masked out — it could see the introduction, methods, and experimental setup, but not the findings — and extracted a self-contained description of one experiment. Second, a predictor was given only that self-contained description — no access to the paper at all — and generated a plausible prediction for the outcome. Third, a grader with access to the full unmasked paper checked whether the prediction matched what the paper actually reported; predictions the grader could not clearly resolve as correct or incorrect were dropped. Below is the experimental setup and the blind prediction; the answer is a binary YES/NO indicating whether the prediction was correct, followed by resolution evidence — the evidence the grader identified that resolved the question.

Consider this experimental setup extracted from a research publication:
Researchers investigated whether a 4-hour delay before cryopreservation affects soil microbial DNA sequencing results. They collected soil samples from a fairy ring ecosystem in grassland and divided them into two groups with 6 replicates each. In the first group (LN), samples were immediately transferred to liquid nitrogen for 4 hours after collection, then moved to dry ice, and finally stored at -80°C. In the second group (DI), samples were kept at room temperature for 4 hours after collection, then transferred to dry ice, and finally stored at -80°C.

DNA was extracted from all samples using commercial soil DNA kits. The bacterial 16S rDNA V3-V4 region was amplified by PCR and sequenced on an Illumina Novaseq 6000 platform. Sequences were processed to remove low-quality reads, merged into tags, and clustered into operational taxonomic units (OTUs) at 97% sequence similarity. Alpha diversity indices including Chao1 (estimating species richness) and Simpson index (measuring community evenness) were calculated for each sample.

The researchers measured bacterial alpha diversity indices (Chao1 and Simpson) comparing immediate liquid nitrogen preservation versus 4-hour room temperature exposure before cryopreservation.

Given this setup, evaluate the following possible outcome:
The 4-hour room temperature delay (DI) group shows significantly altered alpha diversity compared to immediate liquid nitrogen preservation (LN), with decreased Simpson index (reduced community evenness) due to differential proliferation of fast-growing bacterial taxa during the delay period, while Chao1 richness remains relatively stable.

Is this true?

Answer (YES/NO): NO